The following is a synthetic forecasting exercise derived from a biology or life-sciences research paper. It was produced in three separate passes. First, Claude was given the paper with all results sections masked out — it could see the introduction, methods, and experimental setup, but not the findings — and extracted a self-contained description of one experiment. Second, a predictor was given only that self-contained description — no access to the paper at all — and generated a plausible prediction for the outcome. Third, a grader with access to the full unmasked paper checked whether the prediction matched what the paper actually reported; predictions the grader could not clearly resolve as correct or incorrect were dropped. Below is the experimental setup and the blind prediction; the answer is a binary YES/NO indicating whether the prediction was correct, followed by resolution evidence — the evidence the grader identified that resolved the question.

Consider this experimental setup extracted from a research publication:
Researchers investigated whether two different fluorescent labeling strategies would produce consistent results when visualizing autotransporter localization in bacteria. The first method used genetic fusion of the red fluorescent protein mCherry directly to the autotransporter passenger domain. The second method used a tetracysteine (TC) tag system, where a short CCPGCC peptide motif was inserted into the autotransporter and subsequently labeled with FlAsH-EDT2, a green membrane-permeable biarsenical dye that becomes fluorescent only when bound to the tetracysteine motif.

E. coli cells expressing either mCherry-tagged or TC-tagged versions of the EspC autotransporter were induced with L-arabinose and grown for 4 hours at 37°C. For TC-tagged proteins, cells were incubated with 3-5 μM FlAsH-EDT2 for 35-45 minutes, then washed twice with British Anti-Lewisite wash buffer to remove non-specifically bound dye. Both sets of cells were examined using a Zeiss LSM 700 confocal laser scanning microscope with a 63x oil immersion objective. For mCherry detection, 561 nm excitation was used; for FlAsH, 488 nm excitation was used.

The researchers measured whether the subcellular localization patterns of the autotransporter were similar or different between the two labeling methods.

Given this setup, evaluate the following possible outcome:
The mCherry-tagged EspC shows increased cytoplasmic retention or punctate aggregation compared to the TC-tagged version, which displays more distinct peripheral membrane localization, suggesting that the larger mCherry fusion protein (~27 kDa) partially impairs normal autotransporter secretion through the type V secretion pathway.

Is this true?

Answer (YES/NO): NO